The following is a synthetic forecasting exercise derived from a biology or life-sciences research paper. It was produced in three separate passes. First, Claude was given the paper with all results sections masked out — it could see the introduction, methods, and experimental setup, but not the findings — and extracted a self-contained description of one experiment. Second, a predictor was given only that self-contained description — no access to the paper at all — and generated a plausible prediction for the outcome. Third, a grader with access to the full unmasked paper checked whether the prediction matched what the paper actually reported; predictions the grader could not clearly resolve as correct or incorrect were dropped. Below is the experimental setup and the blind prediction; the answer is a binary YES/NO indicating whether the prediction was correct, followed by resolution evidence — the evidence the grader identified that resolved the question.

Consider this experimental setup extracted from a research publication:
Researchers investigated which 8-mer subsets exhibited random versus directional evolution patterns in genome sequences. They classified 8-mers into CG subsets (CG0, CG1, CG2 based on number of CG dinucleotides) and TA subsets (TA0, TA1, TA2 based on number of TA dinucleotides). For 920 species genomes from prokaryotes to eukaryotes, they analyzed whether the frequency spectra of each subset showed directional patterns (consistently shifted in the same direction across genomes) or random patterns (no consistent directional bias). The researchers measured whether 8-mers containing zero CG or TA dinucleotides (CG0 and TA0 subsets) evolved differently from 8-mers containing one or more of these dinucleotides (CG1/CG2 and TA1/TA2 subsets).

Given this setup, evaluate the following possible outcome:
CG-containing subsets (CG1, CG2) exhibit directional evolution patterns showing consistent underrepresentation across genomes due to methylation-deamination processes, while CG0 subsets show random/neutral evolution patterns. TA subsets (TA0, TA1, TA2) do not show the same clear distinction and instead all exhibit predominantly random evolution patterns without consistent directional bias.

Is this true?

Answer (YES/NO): NO